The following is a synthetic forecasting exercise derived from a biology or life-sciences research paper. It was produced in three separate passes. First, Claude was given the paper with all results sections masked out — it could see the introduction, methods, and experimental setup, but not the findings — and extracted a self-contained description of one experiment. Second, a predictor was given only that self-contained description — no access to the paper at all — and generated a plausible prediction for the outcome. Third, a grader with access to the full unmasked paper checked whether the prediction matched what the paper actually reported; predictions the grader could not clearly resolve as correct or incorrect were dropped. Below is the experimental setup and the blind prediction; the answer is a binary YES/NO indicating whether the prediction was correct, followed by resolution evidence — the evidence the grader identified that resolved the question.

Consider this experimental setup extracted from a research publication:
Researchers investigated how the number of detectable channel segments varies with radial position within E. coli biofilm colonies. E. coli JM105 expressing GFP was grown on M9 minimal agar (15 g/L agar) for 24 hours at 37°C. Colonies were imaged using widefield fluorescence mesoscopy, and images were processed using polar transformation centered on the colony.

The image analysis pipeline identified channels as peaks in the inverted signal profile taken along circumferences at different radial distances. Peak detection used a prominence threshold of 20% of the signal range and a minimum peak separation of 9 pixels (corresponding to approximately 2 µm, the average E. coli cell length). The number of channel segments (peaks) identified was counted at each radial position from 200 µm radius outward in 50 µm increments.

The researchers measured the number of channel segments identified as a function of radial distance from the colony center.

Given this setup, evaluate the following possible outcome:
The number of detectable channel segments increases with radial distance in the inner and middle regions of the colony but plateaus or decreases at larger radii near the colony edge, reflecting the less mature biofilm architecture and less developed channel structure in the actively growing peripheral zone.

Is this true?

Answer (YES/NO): NO